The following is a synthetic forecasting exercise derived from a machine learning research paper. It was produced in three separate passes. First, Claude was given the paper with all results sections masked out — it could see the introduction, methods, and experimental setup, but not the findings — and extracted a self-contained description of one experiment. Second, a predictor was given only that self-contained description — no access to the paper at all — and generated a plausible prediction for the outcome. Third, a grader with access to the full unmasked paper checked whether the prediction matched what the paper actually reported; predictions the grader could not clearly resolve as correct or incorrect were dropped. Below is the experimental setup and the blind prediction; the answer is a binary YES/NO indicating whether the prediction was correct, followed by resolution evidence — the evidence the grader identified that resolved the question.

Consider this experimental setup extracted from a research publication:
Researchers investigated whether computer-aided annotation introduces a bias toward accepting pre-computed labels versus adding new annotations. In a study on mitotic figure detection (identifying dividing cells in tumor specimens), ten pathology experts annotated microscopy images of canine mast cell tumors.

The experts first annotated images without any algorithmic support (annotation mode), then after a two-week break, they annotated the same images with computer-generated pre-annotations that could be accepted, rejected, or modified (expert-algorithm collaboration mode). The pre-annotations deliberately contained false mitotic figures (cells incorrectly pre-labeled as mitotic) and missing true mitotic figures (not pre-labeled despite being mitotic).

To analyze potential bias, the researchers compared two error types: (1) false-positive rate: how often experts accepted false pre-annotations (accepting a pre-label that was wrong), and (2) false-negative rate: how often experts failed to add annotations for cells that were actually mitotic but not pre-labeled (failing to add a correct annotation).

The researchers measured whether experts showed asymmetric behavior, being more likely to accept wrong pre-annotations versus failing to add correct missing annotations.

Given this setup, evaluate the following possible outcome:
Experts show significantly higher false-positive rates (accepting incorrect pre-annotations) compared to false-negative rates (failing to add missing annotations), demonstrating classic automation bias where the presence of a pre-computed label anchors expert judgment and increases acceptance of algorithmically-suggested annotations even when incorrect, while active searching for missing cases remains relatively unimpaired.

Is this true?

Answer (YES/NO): NO